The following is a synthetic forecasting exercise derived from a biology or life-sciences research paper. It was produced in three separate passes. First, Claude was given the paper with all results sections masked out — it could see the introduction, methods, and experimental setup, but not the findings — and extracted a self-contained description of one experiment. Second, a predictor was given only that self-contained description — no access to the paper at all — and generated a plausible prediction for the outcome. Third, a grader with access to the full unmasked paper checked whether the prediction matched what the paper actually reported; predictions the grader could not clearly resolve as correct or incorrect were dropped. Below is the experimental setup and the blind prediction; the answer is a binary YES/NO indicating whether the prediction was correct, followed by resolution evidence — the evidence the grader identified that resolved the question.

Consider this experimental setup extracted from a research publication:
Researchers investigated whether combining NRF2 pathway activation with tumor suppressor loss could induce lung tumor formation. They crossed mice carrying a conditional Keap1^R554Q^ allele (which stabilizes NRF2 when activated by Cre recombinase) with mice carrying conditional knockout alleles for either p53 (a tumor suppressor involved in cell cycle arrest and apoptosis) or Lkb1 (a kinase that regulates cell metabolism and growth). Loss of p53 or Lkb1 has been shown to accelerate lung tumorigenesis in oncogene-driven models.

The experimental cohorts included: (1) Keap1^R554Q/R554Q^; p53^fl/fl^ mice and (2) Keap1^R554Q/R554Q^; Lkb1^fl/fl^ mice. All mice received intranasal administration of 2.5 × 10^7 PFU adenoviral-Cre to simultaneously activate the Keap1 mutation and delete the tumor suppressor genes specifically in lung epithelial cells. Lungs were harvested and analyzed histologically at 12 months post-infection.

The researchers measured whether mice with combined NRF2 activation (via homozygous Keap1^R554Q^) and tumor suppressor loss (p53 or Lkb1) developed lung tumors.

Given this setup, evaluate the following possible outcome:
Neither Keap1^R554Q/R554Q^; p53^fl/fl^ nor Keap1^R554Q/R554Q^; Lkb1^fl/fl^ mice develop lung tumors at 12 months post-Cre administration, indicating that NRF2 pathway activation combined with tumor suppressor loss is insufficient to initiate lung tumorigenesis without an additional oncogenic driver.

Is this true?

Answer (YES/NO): YES